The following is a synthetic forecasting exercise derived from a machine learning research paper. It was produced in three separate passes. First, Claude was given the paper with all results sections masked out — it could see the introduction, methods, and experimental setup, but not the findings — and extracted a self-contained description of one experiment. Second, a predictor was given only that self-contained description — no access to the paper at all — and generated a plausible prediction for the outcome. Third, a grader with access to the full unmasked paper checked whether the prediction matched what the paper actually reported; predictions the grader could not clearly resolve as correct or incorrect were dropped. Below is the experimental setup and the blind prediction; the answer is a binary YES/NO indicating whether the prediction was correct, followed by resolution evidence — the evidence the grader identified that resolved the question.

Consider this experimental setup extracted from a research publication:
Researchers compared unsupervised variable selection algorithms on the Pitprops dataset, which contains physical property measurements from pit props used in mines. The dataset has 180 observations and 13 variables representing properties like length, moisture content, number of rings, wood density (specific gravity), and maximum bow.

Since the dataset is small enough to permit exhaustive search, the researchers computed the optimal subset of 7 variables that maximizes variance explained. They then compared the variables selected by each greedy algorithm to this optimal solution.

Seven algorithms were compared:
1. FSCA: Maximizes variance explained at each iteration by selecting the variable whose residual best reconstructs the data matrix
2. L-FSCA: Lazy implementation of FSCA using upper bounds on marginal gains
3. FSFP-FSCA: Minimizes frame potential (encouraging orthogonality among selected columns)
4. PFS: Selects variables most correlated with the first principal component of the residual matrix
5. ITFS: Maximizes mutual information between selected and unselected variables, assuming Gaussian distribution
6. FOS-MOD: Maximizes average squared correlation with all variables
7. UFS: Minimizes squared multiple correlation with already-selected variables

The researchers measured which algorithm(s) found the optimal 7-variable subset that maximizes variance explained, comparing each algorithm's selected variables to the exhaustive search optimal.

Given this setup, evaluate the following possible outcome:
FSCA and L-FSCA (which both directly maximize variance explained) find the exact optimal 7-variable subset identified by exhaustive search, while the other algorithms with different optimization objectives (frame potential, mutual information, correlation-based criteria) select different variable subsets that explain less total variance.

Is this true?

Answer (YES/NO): NO